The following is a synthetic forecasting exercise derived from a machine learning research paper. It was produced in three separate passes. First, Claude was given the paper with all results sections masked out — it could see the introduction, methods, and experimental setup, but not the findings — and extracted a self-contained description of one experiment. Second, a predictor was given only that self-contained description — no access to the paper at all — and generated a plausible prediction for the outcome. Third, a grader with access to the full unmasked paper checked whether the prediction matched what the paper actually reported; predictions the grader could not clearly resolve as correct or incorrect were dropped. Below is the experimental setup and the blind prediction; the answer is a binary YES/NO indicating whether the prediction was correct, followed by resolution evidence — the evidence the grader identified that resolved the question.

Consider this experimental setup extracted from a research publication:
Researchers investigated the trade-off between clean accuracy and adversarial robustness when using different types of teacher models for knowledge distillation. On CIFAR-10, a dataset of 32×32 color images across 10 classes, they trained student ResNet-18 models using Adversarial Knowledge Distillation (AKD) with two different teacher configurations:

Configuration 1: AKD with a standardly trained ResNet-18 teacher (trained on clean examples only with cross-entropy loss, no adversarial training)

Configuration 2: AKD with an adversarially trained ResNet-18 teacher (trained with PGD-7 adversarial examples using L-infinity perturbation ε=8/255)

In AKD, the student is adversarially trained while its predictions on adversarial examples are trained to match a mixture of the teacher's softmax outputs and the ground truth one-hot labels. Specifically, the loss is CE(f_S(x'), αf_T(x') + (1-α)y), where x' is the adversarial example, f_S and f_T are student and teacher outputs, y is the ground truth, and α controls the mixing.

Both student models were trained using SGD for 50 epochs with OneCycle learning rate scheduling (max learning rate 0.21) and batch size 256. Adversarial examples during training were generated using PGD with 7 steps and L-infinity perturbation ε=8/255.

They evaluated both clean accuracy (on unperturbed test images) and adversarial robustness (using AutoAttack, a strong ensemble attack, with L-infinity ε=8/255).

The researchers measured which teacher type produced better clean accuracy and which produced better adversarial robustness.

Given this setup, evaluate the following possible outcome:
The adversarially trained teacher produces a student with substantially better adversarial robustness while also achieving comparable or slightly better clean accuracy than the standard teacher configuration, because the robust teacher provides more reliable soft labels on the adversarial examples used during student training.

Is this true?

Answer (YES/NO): NO